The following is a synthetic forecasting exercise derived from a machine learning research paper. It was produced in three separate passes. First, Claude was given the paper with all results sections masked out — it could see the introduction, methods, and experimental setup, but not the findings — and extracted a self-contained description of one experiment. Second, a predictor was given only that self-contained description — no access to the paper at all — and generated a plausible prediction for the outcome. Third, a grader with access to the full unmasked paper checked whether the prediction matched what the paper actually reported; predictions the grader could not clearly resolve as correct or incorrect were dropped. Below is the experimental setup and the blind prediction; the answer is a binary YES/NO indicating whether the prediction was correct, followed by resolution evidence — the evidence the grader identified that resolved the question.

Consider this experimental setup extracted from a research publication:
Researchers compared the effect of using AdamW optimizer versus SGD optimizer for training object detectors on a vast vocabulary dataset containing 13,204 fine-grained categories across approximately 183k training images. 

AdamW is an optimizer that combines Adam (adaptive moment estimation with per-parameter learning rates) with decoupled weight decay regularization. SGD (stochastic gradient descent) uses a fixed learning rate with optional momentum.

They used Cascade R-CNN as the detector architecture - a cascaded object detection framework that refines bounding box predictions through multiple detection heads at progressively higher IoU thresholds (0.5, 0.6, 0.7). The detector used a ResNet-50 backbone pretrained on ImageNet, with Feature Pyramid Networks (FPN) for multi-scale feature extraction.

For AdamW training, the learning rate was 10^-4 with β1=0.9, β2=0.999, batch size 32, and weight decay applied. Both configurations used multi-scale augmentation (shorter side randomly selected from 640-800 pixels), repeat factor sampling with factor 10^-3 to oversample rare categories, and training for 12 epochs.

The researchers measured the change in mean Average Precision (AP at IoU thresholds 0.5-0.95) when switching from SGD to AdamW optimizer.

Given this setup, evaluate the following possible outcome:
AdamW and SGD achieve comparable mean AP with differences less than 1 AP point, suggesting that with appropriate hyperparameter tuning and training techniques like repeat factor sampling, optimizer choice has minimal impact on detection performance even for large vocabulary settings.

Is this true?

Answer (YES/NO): NO